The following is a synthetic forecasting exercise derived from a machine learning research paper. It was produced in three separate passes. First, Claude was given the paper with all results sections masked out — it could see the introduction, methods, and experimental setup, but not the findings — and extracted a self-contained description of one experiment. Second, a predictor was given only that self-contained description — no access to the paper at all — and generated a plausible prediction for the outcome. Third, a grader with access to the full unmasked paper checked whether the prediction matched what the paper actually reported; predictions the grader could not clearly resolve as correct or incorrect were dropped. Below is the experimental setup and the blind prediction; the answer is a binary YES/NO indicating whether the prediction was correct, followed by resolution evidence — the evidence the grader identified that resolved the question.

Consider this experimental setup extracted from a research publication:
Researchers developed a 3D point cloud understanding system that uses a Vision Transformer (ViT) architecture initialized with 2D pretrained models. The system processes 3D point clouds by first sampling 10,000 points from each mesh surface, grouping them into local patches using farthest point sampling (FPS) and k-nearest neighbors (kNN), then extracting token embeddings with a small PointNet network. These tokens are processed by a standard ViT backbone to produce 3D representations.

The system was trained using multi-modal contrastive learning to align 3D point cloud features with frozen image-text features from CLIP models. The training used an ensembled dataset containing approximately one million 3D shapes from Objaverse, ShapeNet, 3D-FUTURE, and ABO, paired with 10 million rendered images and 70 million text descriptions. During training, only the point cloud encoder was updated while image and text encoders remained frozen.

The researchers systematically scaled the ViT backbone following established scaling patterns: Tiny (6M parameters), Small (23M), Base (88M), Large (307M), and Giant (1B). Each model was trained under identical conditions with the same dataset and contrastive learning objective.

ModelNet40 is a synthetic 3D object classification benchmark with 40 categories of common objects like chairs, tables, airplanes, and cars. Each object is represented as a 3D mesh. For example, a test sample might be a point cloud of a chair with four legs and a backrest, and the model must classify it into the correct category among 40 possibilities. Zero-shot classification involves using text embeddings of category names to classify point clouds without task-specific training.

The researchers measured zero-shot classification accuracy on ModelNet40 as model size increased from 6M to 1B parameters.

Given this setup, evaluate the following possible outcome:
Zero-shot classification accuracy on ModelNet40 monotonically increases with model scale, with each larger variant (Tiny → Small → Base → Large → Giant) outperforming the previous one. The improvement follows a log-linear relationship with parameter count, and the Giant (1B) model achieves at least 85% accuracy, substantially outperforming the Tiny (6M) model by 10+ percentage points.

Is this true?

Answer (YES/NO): NO